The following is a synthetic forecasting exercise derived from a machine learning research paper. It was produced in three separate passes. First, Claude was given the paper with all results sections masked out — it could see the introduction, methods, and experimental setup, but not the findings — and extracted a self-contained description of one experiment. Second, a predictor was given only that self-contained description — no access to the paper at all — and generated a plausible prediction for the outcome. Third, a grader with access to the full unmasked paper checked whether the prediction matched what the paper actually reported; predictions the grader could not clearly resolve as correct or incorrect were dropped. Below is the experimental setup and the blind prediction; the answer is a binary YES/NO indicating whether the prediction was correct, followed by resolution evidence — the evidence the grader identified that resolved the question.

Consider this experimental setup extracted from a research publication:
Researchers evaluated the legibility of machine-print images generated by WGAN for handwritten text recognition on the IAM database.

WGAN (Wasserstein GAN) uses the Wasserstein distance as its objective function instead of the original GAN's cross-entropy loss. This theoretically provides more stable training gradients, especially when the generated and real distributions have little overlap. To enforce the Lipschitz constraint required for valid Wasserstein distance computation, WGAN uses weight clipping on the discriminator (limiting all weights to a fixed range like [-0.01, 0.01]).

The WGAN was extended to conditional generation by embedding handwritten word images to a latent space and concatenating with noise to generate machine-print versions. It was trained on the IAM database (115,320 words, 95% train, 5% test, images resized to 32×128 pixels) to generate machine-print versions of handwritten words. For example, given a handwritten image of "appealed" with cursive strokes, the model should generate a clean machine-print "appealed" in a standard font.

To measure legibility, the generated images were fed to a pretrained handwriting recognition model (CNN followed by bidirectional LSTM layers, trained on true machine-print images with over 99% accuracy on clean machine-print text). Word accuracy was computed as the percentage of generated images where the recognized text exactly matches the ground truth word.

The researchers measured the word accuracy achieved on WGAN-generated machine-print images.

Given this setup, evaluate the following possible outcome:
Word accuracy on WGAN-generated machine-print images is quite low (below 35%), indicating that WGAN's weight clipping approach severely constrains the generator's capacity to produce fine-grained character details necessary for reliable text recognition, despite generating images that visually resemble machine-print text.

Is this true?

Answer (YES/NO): NO